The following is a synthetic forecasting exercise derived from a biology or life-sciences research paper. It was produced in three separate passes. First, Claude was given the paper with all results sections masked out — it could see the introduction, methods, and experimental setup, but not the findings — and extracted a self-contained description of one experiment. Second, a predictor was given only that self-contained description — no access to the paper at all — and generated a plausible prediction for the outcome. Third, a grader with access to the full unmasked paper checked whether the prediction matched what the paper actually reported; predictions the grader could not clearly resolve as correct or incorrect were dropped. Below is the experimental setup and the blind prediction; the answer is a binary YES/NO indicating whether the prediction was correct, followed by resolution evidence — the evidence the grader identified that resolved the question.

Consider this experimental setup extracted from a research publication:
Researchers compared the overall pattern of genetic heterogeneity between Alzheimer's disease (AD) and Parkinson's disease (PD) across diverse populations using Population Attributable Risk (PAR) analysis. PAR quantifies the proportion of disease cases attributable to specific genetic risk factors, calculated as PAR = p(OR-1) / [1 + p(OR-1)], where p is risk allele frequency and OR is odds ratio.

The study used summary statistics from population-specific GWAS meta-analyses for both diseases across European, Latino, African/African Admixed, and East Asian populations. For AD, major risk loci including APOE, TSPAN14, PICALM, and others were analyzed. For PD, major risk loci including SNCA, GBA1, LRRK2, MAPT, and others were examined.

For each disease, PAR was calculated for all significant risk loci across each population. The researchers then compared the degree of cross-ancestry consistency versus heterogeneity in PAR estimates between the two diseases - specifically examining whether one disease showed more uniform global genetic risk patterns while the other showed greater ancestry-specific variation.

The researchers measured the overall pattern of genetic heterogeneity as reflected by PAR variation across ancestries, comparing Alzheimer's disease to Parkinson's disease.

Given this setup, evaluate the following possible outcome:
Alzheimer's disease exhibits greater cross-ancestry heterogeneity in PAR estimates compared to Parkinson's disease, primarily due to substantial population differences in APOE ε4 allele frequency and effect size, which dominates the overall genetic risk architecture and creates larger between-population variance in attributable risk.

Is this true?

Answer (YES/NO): NO